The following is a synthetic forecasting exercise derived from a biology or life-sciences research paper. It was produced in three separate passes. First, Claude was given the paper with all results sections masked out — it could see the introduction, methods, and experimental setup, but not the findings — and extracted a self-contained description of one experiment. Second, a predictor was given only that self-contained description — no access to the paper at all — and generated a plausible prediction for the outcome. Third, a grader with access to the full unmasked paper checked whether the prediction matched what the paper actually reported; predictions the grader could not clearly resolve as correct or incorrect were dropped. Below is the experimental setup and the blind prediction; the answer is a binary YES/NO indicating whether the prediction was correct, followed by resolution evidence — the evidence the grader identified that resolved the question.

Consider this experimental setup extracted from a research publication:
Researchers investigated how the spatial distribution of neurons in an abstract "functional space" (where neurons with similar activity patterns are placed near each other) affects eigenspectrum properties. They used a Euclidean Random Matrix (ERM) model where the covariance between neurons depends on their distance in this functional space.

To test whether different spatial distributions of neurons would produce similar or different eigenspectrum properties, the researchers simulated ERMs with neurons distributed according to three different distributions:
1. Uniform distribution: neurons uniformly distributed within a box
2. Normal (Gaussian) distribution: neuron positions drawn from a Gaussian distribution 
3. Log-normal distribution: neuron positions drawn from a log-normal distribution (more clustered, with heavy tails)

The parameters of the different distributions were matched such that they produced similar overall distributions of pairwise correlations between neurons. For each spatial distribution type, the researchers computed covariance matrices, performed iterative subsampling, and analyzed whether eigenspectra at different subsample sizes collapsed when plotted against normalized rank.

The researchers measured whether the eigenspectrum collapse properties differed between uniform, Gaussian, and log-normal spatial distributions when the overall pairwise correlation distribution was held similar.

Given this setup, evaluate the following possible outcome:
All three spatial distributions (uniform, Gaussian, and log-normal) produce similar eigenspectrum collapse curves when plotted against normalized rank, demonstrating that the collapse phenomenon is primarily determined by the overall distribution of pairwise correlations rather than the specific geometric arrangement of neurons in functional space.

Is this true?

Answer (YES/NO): YES